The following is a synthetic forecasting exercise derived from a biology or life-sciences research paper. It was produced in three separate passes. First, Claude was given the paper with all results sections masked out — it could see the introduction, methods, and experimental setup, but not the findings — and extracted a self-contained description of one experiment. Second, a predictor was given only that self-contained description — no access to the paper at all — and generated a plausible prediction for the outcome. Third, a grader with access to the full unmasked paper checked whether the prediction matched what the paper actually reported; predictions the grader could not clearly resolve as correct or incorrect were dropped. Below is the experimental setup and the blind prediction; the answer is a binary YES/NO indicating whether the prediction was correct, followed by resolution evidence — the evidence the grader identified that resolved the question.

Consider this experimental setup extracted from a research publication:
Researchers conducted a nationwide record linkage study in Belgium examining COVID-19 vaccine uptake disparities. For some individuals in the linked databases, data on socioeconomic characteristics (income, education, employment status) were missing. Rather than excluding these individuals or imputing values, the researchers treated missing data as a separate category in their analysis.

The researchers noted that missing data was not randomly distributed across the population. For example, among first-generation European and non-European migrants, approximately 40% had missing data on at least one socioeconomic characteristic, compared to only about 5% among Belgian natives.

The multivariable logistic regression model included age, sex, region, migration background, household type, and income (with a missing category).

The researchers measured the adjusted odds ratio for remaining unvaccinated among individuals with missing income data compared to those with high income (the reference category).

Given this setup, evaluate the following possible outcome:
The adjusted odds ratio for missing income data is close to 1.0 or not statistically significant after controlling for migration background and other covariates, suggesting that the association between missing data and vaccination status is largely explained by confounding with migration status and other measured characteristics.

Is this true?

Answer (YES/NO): NO